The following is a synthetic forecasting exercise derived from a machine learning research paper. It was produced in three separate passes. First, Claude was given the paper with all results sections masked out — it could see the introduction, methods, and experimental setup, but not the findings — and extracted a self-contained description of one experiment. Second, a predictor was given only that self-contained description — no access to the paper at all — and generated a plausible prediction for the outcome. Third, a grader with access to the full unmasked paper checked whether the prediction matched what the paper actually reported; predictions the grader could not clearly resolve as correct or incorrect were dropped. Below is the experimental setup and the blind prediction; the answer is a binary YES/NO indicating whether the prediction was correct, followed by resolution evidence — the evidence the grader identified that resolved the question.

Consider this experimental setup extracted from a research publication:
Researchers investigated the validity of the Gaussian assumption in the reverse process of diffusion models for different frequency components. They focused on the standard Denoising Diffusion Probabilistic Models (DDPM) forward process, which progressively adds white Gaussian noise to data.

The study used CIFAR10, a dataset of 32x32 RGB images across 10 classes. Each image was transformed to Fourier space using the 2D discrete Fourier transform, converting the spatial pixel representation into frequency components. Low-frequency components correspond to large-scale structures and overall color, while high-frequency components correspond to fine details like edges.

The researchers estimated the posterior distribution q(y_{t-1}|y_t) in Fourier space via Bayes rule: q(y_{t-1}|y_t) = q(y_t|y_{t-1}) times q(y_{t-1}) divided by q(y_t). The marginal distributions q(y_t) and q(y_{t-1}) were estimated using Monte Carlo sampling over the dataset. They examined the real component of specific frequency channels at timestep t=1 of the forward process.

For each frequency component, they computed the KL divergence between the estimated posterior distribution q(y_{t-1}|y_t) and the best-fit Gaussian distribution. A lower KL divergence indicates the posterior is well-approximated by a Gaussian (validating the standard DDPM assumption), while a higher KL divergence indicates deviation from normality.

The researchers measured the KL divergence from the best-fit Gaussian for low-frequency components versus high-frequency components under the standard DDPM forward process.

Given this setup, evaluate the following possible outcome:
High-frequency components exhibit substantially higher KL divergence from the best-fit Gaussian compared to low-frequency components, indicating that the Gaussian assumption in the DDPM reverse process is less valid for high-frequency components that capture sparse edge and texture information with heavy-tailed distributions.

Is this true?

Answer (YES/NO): YES